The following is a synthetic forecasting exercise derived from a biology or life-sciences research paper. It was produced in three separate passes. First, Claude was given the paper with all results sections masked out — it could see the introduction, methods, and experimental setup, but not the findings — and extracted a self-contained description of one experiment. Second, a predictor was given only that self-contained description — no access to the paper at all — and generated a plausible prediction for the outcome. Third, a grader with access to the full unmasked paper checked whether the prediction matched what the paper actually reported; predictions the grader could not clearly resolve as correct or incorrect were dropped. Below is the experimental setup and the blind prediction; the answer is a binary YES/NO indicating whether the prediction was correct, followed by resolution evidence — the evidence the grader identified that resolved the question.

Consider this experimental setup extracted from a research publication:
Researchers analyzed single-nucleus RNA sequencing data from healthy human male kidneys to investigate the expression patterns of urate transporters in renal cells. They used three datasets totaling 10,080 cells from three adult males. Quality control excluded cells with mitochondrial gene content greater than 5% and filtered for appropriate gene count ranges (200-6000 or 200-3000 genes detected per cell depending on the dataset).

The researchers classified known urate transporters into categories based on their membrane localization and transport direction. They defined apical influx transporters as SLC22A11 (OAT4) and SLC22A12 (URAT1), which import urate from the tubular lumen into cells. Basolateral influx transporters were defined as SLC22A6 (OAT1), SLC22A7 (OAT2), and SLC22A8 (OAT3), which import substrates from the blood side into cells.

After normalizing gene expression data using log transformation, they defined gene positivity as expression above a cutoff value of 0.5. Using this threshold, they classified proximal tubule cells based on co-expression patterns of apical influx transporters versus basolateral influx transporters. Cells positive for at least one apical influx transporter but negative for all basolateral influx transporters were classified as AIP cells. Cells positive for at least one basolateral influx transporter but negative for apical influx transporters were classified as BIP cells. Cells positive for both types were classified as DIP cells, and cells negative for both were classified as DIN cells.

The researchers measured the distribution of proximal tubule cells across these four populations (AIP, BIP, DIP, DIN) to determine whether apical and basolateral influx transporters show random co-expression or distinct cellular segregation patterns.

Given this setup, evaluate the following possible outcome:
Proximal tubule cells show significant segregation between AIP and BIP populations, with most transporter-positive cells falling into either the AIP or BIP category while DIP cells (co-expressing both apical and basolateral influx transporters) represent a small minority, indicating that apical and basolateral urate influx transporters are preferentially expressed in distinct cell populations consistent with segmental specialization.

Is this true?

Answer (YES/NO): NO